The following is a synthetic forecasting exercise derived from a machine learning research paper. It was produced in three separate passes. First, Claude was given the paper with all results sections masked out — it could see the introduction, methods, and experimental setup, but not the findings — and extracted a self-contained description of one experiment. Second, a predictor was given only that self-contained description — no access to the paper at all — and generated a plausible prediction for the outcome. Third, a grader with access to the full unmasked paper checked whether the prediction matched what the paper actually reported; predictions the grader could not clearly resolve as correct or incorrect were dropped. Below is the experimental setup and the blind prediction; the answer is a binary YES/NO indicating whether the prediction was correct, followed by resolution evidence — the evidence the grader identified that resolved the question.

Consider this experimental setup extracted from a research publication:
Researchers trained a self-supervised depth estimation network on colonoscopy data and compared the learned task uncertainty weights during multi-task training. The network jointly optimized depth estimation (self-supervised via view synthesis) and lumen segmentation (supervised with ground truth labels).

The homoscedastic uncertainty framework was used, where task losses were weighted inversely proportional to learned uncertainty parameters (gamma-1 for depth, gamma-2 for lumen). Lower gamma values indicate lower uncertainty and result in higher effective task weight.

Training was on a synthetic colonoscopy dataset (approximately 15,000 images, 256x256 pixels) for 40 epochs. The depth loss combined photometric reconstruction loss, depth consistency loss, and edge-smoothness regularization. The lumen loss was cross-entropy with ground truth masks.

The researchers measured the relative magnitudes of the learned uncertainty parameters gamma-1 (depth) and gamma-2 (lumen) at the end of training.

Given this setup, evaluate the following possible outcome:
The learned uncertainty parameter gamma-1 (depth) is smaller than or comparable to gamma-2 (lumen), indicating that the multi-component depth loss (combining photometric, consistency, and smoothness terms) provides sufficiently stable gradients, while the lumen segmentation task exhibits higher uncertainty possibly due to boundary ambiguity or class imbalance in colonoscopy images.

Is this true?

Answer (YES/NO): YES